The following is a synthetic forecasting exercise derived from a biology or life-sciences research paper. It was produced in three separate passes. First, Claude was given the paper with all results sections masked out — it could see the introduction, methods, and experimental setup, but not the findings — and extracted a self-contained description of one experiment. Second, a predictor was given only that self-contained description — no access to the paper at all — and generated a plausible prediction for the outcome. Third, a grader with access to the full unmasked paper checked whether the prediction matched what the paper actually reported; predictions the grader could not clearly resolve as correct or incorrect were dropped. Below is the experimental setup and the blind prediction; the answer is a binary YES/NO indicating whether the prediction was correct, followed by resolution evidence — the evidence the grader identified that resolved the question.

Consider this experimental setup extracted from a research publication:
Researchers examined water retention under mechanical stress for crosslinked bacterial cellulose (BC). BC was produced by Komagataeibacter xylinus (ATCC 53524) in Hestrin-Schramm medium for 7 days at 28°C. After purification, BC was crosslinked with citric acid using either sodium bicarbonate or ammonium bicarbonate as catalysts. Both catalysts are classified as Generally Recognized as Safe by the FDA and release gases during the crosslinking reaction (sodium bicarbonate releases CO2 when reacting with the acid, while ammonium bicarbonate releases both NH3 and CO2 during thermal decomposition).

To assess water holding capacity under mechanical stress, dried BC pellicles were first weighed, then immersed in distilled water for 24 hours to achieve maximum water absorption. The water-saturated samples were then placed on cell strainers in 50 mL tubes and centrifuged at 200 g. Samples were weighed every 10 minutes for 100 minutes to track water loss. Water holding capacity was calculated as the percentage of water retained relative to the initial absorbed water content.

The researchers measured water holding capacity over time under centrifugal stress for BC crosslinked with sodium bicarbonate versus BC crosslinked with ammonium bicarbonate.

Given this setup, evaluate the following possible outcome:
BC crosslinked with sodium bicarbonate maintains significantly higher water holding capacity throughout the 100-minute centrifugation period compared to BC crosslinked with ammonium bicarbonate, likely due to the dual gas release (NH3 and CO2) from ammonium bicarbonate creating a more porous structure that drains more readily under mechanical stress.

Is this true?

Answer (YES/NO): NO